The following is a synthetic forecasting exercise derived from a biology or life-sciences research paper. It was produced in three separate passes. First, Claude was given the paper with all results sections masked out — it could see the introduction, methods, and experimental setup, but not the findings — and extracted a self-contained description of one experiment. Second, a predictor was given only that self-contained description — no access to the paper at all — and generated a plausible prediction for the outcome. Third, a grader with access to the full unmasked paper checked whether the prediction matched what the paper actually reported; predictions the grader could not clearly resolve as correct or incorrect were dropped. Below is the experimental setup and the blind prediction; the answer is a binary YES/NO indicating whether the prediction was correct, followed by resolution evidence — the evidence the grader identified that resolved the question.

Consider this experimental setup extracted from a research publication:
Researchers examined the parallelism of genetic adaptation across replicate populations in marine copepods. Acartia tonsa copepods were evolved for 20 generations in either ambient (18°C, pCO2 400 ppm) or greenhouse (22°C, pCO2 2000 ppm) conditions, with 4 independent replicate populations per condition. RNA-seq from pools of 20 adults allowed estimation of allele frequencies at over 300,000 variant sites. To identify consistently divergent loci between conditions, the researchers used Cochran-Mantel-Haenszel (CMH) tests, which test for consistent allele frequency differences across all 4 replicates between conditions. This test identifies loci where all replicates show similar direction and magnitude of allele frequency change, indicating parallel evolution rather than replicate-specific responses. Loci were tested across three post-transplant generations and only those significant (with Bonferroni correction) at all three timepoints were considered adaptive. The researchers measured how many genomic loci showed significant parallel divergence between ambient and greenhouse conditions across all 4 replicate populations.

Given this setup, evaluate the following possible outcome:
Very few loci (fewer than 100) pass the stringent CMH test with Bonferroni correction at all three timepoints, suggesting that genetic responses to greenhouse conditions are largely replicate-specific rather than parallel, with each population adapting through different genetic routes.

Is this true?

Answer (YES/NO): NO